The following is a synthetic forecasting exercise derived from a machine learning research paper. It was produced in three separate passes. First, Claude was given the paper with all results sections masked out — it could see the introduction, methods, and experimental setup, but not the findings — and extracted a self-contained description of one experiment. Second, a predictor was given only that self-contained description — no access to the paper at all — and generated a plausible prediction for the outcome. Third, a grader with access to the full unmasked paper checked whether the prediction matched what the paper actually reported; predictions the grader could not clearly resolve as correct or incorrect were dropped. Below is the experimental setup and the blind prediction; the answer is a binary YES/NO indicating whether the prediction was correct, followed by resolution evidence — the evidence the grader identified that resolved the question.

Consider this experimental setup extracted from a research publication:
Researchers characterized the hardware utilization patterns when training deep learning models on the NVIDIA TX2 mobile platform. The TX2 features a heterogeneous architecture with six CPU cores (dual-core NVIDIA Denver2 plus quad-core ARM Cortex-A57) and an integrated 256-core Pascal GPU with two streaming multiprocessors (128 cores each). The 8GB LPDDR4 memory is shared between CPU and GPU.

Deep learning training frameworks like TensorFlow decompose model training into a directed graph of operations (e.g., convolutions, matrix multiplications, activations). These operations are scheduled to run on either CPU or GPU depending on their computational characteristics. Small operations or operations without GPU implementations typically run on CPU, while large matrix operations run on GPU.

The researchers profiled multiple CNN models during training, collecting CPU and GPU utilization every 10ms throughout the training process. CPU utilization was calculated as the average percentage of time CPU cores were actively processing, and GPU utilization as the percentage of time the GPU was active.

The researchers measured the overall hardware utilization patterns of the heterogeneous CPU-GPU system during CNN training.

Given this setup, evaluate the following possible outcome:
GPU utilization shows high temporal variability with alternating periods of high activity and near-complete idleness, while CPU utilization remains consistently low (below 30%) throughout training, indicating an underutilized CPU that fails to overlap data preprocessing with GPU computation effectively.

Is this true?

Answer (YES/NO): NO